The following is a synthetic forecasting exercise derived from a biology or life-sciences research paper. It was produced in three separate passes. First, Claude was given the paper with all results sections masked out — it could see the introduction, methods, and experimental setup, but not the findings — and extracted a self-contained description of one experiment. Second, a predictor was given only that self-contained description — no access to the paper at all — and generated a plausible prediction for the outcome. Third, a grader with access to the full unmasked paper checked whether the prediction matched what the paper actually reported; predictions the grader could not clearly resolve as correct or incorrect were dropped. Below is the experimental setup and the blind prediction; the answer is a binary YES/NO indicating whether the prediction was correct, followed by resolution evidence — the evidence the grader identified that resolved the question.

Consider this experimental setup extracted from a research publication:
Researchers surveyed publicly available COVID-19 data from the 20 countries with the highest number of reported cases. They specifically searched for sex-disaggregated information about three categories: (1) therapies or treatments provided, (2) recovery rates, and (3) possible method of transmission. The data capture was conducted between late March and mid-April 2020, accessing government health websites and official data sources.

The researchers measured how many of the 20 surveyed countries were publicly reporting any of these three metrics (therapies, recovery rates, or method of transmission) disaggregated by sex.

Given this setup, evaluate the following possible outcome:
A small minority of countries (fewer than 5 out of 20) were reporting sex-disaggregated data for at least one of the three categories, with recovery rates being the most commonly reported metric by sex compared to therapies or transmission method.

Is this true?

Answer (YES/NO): NO